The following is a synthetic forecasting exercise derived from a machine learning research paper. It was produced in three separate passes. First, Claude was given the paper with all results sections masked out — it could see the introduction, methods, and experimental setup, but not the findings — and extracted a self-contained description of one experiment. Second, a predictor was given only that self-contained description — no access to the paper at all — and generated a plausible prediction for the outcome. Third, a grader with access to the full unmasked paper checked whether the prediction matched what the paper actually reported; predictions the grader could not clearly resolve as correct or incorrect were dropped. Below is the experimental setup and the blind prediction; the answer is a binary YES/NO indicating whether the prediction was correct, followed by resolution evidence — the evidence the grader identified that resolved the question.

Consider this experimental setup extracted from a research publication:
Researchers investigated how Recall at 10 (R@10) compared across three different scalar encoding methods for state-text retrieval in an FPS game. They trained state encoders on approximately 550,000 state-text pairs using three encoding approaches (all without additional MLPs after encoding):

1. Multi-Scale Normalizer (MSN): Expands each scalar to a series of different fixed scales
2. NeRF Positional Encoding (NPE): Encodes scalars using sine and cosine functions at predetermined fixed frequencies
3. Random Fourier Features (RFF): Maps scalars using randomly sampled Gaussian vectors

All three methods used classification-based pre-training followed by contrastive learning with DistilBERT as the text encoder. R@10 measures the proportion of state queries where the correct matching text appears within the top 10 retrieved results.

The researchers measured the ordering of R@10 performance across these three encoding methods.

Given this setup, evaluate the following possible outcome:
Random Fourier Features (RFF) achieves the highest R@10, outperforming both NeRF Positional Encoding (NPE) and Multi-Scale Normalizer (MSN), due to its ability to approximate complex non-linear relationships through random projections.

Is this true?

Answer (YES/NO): NO